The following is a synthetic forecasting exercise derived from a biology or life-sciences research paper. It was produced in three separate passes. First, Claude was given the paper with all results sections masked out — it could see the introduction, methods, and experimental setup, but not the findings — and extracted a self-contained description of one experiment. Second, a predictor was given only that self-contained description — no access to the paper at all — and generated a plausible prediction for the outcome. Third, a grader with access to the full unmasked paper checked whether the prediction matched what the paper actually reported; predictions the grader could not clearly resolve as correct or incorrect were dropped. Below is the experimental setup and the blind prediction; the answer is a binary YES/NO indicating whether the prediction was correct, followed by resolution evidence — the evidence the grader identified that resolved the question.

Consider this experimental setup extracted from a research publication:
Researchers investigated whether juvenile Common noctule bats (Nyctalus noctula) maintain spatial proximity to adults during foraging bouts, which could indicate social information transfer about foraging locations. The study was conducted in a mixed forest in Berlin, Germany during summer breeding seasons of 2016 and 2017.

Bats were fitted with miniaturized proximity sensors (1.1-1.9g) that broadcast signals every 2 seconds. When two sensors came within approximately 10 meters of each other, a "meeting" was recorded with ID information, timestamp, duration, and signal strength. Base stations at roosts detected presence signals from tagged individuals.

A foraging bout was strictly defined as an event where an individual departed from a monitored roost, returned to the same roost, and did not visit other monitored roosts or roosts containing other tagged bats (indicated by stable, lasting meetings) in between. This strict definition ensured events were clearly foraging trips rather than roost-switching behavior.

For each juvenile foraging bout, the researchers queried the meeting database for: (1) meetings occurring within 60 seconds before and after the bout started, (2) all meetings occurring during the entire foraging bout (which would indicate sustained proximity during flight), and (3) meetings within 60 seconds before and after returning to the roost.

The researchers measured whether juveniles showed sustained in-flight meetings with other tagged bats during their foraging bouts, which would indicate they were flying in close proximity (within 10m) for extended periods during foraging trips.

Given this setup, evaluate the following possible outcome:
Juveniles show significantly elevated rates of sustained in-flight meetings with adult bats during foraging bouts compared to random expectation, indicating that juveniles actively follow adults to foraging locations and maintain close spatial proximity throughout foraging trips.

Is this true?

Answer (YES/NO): NO